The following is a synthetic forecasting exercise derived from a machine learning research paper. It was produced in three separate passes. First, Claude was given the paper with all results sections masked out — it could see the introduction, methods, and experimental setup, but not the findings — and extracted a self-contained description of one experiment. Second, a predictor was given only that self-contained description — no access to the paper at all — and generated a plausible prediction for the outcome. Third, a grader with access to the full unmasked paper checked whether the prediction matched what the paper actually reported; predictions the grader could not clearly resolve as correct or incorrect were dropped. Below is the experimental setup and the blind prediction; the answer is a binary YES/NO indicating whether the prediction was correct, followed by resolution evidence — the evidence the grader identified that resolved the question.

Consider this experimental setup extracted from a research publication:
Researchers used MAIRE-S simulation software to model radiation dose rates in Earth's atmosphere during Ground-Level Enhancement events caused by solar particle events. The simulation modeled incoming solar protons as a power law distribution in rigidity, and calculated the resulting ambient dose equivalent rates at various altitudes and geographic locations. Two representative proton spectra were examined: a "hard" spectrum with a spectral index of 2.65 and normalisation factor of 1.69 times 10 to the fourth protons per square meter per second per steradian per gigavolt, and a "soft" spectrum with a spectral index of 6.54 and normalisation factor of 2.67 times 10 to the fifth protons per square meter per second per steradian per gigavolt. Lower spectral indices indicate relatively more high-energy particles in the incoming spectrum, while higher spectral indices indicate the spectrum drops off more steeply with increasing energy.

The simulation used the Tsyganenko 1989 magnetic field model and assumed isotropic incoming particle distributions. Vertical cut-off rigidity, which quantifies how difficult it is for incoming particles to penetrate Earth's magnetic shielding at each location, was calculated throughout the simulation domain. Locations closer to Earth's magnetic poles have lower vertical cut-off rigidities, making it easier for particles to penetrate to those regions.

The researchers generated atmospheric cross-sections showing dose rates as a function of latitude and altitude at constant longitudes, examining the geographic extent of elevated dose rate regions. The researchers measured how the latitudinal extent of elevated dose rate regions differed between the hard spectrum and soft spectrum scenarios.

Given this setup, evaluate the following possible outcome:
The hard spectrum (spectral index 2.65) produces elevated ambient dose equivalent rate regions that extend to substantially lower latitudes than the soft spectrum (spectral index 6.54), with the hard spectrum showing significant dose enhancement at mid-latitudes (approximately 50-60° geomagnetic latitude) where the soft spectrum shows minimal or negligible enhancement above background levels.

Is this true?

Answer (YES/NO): YES